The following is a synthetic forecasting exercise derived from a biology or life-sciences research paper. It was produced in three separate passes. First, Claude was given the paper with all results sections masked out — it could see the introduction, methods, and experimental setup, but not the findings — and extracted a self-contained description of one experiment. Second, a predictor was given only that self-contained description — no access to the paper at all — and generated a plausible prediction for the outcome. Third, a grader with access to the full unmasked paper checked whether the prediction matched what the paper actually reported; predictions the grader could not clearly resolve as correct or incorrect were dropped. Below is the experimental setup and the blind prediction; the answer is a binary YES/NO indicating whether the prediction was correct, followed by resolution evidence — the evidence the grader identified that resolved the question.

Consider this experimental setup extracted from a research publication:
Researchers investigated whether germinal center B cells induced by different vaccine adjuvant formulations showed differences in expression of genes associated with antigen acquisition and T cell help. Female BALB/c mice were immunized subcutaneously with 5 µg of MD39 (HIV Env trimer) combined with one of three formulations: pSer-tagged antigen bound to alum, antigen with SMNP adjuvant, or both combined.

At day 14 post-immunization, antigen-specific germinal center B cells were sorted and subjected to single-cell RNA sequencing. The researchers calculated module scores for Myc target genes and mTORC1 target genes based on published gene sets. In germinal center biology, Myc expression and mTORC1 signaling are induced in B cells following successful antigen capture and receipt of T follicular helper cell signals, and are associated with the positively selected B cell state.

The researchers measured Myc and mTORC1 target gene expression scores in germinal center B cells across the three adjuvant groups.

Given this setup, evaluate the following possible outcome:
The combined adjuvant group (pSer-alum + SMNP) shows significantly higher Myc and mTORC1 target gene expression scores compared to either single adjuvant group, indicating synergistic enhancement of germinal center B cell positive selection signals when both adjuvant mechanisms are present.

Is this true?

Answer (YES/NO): NO